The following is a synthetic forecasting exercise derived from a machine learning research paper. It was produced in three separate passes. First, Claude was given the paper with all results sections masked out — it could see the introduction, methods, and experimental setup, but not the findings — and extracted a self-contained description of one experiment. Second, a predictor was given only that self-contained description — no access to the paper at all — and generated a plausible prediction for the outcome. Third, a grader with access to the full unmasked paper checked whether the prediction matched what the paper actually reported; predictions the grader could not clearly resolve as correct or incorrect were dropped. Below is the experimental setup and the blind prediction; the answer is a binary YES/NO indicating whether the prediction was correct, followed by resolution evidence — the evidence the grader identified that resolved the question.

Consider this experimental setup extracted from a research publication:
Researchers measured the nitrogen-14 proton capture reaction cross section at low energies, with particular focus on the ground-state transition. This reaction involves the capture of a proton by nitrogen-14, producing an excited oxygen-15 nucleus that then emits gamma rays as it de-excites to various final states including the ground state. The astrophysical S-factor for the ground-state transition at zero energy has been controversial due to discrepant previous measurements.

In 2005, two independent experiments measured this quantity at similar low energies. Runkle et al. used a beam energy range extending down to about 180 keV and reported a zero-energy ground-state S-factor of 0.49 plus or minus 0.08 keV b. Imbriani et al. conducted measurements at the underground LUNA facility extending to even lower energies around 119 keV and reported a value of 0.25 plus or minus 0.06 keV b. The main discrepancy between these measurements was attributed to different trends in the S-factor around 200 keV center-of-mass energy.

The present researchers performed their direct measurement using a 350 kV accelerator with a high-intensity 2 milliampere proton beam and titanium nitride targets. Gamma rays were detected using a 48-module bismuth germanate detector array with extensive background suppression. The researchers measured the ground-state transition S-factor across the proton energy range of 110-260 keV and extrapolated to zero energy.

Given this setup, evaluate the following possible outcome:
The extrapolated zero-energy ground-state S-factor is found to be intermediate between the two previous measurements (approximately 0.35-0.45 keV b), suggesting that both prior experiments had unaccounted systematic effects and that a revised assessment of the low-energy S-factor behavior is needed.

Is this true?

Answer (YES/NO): NO